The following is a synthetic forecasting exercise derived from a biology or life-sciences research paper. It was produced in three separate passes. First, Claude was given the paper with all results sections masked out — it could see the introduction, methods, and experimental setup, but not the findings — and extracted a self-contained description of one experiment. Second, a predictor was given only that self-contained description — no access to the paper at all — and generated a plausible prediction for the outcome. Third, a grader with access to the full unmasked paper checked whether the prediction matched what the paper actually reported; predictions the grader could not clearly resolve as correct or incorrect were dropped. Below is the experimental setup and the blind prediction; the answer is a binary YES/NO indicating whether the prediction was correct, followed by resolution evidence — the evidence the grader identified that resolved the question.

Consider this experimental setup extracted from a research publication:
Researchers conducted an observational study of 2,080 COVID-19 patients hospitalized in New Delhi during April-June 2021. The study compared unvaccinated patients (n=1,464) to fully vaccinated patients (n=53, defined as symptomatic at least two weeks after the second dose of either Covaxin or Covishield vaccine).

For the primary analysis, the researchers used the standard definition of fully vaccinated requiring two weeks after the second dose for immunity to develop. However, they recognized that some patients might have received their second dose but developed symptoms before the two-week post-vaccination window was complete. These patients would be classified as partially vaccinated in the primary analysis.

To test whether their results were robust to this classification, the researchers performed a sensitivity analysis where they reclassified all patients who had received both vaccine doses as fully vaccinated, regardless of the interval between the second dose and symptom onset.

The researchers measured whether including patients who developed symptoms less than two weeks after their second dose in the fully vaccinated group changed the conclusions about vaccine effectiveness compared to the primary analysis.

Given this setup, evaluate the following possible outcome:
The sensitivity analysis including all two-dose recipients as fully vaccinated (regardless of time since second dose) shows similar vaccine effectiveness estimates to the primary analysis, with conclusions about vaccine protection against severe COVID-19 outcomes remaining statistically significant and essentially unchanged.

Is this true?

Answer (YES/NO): YES